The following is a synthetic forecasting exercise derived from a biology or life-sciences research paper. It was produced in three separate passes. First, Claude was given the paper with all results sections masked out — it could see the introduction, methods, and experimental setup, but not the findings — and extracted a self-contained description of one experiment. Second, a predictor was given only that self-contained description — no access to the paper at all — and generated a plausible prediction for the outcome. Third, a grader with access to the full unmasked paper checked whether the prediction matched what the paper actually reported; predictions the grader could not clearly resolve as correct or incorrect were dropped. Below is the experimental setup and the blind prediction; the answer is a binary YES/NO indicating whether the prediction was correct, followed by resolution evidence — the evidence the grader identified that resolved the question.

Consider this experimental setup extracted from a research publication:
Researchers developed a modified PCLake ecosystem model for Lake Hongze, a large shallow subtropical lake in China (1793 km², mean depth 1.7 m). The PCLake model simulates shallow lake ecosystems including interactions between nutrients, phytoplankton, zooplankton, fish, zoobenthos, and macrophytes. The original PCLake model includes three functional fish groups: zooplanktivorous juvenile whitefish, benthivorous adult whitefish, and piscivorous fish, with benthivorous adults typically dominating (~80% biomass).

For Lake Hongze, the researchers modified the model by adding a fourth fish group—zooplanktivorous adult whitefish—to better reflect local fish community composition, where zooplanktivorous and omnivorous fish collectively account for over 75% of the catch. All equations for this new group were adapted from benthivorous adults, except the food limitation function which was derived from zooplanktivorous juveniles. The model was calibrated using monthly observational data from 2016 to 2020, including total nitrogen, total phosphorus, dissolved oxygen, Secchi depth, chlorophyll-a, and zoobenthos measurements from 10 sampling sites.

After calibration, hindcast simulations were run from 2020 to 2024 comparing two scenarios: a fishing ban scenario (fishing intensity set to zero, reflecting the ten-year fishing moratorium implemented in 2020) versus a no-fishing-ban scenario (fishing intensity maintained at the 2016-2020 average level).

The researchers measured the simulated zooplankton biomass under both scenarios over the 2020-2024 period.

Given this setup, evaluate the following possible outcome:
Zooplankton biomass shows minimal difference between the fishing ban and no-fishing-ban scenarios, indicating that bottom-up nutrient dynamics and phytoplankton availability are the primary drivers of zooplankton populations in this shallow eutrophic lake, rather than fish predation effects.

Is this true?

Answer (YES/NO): NO